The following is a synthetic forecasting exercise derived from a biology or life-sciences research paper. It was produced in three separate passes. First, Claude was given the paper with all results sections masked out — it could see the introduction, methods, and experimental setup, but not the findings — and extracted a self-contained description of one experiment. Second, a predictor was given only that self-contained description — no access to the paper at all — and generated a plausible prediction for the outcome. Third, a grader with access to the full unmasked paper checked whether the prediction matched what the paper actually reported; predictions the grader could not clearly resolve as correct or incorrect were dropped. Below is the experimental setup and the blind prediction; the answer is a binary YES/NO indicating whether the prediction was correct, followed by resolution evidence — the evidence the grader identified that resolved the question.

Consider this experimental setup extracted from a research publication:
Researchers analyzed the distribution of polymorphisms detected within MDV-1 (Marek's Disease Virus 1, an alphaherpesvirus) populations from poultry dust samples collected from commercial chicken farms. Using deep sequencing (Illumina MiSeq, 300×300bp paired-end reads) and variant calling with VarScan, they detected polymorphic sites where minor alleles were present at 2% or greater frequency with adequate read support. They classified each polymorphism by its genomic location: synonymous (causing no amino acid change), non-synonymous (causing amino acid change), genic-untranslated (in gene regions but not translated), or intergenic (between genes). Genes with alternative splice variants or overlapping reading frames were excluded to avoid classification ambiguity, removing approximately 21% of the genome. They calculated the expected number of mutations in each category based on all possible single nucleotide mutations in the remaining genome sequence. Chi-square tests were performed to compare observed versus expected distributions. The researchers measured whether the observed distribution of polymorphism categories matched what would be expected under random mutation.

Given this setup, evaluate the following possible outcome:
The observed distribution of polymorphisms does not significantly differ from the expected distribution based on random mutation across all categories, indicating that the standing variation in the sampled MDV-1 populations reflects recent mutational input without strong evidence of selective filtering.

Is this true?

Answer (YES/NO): NO